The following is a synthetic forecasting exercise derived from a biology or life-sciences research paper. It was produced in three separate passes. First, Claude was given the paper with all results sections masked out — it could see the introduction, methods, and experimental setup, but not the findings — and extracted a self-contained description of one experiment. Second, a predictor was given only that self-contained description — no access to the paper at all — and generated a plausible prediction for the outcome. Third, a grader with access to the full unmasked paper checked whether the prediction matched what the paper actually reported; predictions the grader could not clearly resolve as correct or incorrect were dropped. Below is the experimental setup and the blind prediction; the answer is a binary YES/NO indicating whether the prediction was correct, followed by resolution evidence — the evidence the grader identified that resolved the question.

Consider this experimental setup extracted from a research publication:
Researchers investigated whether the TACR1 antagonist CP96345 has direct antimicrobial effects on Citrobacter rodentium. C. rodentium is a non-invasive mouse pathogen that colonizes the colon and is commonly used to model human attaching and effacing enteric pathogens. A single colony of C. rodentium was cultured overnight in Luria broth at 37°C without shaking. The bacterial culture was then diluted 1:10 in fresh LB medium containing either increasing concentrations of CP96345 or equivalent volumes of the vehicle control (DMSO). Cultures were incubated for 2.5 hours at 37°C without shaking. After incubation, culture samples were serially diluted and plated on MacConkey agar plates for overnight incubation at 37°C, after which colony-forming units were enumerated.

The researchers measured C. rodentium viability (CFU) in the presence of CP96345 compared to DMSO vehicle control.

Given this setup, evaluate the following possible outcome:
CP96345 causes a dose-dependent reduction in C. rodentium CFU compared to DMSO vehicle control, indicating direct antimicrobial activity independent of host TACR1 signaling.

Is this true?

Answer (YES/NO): NO